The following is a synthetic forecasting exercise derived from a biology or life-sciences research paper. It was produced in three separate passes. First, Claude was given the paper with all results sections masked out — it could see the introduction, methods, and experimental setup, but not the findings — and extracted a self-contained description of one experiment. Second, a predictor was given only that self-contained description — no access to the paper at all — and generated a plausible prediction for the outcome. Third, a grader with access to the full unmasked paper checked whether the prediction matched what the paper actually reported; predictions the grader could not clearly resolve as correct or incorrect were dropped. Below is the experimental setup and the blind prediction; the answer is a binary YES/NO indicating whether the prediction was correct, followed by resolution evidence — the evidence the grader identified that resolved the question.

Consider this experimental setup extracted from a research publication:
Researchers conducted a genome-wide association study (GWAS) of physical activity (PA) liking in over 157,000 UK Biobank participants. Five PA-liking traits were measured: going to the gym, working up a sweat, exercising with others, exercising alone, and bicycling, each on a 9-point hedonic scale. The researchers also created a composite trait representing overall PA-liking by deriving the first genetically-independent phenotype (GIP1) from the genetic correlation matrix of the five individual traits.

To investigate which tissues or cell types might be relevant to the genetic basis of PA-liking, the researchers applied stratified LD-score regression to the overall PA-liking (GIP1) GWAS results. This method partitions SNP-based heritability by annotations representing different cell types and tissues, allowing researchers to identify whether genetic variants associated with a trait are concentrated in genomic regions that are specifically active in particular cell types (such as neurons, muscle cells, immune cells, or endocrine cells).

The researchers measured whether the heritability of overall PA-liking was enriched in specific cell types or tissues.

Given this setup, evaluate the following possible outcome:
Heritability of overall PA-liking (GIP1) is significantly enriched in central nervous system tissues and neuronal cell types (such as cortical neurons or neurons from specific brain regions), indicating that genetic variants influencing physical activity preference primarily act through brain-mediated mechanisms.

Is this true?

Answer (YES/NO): YES